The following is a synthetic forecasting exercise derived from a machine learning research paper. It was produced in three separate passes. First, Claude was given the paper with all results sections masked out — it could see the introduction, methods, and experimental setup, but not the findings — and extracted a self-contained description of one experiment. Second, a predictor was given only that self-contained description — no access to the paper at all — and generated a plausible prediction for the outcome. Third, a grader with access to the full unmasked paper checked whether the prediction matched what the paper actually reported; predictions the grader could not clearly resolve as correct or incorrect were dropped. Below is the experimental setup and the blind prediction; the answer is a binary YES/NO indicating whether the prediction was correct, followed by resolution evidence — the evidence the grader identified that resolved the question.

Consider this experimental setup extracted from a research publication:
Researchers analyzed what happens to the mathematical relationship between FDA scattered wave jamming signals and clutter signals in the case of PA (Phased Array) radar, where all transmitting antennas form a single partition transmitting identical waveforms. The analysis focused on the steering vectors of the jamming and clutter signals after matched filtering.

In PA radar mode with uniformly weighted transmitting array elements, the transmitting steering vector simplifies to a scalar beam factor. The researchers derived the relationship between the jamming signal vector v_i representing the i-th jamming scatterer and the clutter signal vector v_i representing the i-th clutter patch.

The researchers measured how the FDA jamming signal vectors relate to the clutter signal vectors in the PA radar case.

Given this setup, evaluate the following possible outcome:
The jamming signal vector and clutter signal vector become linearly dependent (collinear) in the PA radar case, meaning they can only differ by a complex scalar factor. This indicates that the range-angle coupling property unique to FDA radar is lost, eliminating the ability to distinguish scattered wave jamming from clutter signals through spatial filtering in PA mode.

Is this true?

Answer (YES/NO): YES